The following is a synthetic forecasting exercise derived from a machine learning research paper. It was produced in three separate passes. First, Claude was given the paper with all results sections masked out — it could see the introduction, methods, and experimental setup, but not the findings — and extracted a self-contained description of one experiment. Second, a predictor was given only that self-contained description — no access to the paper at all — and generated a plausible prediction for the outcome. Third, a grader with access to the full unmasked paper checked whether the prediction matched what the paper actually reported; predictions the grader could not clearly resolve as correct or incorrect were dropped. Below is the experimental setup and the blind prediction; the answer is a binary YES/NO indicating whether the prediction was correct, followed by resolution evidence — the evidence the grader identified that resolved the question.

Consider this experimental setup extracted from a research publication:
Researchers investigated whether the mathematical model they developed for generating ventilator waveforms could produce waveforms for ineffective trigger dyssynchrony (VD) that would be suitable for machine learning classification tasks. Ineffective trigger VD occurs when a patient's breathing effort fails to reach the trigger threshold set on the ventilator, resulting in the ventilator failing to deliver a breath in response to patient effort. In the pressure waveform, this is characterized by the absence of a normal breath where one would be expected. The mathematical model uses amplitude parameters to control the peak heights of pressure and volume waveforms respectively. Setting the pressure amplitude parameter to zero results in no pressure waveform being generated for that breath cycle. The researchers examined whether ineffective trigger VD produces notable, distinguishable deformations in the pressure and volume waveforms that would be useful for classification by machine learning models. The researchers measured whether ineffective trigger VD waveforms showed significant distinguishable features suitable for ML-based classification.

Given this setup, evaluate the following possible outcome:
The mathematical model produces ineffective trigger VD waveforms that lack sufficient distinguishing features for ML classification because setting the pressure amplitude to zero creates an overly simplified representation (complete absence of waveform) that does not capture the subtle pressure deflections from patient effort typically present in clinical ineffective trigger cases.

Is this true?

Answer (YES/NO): NO